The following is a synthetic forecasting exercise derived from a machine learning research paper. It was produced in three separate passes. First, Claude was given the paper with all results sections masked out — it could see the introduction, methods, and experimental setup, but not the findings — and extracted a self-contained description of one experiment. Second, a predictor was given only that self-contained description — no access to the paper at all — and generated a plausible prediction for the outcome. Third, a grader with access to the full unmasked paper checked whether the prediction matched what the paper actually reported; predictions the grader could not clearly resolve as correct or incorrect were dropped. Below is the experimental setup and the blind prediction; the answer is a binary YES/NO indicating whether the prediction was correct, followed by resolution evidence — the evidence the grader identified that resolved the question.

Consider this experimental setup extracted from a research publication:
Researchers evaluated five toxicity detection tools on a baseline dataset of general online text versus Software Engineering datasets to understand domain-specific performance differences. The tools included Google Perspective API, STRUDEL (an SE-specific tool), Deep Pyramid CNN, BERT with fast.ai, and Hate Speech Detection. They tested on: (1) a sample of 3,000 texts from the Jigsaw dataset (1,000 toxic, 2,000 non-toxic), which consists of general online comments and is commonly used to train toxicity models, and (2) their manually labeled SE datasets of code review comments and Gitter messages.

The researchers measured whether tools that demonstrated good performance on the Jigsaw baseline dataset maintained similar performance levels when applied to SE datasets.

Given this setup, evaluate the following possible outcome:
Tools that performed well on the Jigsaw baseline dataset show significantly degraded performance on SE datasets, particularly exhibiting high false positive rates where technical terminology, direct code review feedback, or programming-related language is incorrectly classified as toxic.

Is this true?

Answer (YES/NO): YES